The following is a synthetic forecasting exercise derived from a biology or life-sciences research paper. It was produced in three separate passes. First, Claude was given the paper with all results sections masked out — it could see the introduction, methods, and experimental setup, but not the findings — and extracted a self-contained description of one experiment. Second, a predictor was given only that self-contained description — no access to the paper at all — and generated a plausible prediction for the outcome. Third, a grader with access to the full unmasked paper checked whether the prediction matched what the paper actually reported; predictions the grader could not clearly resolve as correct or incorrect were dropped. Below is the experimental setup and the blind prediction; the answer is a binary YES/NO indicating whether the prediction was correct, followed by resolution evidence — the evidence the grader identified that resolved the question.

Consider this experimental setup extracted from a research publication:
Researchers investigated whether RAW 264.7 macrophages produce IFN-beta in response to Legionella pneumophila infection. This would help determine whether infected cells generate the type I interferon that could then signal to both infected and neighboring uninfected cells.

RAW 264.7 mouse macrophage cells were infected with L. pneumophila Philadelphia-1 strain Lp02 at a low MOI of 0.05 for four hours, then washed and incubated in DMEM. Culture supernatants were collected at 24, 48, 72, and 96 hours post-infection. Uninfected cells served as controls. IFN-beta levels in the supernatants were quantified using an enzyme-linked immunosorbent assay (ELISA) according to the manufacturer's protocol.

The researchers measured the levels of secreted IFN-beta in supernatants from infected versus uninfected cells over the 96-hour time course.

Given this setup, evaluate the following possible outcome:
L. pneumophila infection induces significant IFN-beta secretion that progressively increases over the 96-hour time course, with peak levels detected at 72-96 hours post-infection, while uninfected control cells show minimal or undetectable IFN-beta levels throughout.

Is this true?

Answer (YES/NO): NO